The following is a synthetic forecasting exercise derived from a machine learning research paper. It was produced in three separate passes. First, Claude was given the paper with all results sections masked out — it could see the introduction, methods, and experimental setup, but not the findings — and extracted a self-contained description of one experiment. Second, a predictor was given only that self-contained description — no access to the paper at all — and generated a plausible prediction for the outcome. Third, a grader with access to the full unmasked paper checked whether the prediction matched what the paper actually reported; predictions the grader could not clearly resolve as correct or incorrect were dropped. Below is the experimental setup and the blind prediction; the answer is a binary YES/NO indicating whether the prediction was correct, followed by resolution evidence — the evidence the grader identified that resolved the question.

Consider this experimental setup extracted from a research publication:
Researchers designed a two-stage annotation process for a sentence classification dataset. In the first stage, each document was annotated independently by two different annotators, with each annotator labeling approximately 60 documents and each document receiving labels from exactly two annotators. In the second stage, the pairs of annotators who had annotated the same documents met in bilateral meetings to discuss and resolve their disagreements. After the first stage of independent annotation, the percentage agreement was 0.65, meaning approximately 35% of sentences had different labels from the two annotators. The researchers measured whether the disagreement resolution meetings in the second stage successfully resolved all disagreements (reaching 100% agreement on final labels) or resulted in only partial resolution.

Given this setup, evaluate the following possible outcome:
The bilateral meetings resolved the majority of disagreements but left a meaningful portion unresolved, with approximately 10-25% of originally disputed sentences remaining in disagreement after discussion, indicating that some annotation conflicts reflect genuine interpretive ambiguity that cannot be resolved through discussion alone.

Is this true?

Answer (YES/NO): NO